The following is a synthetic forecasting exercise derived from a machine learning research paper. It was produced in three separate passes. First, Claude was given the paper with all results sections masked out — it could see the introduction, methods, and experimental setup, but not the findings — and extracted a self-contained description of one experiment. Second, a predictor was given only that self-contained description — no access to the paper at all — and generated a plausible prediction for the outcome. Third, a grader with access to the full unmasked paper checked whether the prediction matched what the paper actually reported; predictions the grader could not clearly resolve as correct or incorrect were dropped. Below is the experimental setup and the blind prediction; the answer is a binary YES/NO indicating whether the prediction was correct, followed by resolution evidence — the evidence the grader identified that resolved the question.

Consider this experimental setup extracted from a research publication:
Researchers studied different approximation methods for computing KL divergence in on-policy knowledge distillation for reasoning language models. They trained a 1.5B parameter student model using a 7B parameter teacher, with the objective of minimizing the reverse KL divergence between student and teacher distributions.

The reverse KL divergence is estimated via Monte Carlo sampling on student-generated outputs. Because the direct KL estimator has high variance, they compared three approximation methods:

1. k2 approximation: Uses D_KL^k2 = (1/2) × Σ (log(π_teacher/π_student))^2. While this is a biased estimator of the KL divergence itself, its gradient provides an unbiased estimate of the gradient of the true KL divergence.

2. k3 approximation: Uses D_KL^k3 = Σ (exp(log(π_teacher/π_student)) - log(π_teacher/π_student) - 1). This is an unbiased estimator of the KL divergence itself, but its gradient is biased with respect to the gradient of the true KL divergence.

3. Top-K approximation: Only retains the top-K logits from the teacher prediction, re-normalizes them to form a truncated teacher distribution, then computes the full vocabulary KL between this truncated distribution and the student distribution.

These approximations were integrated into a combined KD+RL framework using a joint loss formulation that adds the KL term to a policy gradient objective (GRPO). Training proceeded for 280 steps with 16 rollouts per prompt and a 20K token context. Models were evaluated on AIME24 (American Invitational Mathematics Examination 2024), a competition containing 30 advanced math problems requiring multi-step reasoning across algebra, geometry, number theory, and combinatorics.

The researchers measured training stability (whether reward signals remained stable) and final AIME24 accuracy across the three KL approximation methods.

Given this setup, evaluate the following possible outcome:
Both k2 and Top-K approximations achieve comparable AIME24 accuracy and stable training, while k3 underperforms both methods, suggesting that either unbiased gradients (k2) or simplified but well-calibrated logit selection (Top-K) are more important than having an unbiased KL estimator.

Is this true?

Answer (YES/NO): NO